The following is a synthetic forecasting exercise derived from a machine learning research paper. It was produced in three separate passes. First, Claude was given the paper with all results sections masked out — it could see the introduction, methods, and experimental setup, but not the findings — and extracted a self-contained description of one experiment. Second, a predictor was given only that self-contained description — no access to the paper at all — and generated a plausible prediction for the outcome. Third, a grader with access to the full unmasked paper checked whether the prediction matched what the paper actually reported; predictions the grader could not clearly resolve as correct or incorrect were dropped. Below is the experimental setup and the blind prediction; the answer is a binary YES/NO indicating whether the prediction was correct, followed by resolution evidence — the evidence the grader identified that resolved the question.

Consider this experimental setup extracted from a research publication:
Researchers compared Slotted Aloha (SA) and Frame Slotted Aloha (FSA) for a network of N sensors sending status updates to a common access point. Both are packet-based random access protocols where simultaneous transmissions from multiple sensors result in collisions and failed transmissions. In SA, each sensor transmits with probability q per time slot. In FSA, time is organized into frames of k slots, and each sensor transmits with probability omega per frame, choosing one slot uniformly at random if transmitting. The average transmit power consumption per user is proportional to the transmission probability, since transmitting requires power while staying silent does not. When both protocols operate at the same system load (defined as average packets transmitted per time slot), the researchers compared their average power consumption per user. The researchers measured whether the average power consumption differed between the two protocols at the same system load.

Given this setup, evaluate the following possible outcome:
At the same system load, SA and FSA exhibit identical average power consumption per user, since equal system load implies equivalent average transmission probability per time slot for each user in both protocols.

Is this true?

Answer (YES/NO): YES